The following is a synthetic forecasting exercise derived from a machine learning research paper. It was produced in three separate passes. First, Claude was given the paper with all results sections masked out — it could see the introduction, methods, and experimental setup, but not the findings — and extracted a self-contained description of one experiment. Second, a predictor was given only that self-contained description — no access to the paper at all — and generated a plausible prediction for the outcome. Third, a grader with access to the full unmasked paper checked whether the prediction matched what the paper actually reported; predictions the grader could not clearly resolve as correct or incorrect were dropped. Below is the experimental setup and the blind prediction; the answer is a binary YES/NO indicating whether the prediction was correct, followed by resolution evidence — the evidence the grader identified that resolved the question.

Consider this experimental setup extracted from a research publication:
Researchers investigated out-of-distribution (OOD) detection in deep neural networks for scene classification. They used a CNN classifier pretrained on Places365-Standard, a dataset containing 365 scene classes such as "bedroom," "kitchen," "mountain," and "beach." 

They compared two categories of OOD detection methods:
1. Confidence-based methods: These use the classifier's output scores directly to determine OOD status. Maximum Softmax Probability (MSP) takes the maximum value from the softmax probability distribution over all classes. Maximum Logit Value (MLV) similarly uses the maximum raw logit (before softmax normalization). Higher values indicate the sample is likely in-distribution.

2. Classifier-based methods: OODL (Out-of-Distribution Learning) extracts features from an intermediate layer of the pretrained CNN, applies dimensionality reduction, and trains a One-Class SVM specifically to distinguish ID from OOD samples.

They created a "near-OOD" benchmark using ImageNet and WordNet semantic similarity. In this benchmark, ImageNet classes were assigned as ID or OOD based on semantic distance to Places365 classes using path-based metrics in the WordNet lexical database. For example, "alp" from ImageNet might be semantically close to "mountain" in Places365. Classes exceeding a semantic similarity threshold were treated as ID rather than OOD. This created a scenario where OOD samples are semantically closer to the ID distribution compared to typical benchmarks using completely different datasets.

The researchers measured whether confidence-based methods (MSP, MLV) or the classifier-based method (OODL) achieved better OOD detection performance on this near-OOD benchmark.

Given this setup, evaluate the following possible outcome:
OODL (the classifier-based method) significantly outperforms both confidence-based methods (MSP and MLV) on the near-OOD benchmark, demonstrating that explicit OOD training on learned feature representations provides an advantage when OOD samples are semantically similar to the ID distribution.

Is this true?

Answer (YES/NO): NO